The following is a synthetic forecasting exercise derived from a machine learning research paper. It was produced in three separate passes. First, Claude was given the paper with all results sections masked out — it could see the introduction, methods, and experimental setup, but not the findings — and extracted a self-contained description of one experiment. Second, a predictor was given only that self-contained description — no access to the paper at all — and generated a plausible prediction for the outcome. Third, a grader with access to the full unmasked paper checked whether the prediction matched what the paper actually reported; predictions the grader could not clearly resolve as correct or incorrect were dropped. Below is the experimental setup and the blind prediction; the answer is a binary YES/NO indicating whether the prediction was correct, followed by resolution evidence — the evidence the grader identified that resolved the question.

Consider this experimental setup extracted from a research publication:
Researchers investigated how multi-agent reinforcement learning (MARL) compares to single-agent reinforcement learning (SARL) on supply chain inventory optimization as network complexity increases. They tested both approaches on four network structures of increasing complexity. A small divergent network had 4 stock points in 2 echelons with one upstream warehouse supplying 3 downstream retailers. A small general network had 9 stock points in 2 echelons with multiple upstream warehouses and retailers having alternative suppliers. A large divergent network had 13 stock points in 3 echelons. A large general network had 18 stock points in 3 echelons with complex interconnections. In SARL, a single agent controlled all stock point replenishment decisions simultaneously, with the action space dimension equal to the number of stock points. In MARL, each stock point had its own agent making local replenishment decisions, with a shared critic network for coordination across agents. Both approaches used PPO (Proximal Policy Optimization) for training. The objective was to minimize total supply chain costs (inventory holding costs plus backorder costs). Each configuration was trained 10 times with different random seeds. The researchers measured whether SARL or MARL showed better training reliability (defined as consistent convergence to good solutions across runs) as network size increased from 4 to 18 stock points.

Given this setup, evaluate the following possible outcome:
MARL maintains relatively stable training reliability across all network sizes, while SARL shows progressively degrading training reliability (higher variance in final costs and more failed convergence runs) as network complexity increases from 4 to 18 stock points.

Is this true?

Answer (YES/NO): NO